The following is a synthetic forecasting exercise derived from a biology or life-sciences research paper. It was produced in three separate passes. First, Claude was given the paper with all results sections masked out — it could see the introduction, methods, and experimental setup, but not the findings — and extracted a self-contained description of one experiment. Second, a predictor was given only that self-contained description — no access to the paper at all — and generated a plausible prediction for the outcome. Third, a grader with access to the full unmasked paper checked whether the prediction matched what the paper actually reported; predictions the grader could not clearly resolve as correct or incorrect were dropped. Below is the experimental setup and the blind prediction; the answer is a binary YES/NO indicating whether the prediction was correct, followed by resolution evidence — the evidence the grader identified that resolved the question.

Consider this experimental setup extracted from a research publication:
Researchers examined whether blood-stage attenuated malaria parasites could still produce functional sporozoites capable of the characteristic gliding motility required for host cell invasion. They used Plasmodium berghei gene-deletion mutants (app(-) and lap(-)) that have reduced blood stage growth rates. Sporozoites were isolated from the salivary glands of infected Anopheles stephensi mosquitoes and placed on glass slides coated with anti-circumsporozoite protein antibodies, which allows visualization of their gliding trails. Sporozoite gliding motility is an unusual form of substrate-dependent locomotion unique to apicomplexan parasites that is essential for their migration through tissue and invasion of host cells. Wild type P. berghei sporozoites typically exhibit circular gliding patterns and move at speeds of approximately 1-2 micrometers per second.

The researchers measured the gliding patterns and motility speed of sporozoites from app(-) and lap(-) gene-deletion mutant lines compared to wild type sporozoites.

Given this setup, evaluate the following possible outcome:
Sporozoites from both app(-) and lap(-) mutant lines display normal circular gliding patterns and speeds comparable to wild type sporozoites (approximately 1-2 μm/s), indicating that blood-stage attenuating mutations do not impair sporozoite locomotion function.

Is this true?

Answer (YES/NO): YES